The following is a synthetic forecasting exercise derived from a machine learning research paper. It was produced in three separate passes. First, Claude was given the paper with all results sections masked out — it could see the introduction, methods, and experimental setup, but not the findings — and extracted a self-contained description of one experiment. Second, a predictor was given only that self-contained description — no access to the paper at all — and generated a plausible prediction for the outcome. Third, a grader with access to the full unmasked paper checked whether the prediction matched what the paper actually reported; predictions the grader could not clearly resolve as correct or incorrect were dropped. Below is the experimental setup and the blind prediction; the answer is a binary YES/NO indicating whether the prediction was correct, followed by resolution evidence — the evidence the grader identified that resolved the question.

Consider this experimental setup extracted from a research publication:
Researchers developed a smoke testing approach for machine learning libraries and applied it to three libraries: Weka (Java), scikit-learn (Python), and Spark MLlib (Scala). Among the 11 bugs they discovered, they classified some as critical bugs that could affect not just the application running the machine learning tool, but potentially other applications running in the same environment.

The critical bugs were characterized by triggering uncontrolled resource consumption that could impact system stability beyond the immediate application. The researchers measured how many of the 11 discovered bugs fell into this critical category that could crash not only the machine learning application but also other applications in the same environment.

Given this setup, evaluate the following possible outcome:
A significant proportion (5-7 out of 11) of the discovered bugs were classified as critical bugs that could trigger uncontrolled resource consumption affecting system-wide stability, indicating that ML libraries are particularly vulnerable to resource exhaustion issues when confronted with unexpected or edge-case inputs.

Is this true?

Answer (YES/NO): NO